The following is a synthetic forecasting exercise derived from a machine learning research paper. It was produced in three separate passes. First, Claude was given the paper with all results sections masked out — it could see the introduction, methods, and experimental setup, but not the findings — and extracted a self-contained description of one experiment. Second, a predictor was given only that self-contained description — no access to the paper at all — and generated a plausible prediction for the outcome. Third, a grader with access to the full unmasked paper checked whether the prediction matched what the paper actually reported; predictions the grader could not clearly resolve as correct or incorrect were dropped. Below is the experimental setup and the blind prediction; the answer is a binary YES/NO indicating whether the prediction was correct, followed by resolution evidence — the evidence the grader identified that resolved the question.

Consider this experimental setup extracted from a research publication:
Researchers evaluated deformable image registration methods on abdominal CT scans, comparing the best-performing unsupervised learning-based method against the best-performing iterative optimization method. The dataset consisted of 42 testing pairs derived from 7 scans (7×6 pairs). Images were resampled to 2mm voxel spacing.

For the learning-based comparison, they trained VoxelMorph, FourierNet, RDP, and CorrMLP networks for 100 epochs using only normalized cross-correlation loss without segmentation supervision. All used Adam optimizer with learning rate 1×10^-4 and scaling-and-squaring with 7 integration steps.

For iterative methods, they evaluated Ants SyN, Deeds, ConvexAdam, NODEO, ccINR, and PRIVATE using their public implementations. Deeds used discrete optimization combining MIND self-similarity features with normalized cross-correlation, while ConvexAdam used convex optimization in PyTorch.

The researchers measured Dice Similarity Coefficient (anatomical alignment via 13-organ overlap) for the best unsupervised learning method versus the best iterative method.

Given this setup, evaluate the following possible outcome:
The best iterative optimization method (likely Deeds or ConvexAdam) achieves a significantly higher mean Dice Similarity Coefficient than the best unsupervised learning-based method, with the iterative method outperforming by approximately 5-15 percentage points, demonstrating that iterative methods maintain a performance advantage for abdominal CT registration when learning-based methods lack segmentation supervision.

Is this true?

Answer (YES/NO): NO